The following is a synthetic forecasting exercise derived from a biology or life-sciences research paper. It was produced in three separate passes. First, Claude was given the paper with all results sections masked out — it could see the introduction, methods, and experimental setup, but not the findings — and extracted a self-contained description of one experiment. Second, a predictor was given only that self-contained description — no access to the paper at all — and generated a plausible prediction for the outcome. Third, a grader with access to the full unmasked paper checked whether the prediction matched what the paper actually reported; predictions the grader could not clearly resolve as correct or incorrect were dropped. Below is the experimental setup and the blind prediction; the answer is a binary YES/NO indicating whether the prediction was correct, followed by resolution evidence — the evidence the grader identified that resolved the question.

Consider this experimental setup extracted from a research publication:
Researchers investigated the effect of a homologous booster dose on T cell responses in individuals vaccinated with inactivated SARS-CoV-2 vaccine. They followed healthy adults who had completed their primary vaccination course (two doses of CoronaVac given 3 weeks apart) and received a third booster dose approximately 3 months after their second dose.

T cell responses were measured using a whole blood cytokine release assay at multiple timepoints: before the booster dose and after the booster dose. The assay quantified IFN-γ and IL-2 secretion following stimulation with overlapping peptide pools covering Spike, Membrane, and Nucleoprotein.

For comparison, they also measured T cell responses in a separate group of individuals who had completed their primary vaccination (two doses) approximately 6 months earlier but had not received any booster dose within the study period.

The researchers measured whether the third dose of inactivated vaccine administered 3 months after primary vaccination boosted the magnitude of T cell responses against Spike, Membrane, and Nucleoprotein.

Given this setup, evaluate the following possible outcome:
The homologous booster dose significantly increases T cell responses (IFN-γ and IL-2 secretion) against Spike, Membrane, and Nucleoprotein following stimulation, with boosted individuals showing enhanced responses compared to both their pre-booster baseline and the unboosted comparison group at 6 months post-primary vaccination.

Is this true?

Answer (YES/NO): NO